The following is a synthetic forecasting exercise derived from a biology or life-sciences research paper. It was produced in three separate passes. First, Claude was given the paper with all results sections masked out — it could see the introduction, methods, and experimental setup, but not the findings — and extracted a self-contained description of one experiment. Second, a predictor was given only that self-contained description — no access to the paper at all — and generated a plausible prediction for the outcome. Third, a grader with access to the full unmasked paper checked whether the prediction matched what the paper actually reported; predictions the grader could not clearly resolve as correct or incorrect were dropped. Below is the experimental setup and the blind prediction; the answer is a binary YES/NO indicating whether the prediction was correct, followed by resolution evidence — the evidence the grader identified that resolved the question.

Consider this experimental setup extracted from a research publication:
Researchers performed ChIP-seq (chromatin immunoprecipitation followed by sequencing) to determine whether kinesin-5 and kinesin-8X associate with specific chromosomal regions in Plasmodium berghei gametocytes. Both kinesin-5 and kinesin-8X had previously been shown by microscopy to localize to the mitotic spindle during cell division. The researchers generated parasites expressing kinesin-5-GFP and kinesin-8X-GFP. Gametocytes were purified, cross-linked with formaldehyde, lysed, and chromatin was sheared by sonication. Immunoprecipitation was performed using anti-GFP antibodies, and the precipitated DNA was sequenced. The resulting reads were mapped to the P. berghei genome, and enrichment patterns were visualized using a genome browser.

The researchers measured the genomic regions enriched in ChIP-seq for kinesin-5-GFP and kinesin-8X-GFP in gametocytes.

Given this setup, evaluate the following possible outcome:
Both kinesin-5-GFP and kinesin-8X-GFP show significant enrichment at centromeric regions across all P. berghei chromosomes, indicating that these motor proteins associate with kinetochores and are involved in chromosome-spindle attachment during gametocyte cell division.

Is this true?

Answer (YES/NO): YES